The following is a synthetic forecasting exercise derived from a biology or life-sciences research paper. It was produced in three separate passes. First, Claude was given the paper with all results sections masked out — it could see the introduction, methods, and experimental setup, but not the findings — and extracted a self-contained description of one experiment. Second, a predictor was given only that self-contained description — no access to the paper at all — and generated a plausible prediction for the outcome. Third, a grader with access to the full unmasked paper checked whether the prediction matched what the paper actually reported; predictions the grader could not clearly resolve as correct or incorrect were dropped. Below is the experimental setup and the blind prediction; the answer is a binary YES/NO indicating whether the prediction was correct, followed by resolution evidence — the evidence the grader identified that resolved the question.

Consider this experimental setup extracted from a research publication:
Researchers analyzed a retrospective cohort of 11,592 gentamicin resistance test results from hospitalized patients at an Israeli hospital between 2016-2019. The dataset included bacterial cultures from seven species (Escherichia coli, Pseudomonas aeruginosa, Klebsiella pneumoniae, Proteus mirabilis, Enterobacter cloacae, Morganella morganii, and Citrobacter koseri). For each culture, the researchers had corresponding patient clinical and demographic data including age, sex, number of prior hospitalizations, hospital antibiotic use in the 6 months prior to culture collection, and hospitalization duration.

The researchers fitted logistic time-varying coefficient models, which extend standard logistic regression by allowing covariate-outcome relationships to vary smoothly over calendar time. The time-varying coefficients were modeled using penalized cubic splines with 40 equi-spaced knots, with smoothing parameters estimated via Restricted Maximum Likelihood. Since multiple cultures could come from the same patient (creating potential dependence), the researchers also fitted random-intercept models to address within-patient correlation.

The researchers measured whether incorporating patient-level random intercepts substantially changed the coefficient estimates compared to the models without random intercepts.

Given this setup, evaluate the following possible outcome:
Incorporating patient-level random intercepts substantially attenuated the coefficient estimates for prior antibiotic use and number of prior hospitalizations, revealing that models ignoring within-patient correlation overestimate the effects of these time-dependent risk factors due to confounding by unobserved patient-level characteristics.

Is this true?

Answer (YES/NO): NO